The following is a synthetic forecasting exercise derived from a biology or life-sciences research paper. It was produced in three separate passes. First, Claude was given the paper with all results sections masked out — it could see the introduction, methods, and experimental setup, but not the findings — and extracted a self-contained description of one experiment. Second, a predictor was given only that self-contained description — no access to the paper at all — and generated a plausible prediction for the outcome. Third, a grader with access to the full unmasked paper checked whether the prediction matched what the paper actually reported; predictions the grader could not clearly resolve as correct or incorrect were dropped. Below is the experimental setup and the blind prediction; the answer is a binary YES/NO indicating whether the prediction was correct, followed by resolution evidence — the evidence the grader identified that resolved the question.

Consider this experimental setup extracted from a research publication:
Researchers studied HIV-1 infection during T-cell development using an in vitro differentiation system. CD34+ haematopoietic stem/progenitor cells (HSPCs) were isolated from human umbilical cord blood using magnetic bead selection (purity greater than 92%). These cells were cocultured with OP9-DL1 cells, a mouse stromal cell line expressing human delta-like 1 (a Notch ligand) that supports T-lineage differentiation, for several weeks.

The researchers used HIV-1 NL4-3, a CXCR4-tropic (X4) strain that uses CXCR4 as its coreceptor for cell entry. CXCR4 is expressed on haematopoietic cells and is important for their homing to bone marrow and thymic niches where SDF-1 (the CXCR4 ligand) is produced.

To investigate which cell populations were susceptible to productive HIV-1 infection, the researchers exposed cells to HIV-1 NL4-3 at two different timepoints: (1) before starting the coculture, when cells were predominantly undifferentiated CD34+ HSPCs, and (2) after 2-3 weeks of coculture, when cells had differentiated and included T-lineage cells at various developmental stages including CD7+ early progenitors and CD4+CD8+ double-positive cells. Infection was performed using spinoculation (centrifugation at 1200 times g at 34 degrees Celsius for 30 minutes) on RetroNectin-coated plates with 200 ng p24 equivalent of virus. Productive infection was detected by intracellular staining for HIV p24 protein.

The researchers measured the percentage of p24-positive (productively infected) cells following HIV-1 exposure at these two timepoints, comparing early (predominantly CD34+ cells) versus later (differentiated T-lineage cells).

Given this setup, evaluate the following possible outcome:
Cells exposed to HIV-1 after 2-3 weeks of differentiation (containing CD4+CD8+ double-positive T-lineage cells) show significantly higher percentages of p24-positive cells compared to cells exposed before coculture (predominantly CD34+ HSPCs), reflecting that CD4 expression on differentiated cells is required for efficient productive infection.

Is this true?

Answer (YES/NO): YES